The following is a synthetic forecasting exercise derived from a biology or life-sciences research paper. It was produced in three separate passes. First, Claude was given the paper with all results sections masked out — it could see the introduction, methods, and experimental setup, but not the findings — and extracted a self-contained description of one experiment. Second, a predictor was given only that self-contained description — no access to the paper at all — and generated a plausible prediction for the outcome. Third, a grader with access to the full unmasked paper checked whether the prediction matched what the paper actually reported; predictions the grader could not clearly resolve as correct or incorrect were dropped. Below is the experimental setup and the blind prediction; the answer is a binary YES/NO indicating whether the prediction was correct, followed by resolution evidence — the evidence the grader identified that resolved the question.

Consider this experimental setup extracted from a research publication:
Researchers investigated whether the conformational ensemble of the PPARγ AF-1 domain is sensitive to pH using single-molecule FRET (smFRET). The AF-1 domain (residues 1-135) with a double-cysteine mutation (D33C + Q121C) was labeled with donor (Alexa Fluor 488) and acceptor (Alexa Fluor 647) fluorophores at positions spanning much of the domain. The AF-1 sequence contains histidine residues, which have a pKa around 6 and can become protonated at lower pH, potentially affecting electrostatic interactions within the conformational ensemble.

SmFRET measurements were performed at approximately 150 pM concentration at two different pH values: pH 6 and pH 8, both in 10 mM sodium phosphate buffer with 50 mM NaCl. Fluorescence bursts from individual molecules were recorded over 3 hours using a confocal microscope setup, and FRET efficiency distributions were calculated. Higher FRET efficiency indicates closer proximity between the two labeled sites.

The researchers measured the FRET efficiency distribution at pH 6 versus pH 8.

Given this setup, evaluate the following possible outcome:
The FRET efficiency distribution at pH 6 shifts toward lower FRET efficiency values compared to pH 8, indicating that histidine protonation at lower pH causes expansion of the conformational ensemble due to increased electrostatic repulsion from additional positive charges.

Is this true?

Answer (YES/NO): NO